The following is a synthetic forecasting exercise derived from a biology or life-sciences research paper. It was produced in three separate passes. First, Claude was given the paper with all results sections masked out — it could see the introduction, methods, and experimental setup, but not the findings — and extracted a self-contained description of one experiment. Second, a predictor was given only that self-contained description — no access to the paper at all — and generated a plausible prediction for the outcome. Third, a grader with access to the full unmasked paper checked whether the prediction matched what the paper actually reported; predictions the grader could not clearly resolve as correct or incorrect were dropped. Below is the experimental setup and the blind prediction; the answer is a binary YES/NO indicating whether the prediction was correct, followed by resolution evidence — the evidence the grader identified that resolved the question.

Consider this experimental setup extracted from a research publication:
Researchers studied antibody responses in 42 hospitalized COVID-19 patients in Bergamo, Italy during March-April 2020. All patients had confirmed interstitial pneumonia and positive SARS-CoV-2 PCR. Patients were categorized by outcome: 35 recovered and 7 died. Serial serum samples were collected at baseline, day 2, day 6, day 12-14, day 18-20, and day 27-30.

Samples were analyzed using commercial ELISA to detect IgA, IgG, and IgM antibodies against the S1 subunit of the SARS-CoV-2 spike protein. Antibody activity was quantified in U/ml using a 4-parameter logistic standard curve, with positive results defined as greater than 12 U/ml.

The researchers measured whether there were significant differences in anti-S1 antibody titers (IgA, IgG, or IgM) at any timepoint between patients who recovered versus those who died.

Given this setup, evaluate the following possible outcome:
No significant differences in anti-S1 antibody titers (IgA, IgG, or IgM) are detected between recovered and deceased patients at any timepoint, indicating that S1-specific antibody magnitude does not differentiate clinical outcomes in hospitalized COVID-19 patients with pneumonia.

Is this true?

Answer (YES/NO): YES